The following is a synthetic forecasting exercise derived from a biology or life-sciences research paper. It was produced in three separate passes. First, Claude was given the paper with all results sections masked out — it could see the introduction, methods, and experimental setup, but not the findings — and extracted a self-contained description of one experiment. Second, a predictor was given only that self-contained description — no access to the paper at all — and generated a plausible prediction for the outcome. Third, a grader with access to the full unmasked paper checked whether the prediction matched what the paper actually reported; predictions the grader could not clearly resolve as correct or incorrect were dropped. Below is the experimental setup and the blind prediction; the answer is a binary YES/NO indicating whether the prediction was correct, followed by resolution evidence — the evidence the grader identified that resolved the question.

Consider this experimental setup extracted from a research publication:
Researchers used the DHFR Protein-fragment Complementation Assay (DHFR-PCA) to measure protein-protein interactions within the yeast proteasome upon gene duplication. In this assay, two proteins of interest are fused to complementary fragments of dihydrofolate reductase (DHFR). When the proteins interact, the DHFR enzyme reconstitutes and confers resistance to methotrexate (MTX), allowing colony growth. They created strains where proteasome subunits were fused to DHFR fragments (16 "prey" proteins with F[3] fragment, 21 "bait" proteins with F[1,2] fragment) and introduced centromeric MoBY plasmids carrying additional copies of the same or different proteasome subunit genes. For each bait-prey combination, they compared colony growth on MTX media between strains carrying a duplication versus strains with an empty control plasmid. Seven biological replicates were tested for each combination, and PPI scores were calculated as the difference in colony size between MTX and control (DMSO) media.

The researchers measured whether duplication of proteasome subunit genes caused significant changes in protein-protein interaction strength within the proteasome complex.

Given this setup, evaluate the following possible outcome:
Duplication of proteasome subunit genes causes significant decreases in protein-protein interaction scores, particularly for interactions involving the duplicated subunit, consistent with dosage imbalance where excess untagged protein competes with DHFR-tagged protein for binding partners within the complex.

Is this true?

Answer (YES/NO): YES